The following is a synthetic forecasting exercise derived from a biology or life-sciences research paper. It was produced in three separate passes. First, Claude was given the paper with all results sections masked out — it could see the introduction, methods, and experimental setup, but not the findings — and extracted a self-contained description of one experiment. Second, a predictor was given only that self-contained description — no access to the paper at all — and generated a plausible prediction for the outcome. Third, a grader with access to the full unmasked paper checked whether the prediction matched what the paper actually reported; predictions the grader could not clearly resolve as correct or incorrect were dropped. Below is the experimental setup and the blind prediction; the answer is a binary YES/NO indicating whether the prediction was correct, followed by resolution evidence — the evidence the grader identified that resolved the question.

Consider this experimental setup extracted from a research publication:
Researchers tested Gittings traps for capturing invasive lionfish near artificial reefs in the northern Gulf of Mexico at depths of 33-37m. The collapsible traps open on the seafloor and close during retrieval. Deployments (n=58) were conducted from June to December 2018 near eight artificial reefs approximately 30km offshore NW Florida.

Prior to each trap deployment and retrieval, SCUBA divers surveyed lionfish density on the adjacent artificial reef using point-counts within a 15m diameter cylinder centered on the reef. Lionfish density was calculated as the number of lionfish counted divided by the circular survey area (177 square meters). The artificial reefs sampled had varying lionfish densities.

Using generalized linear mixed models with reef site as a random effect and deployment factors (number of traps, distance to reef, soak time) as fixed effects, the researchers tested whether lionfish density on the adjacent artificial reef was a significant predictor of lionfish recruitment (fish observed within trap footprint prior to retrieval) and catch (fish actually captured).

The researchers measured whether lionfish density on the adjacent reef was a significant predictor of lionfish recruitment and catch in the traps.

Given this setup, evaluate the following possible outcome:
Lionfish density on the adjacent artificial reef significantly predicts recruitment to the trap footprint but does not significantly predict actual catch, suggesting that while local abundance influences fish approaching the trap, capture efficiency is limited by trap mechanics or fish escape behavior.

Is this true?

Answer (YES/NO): NO